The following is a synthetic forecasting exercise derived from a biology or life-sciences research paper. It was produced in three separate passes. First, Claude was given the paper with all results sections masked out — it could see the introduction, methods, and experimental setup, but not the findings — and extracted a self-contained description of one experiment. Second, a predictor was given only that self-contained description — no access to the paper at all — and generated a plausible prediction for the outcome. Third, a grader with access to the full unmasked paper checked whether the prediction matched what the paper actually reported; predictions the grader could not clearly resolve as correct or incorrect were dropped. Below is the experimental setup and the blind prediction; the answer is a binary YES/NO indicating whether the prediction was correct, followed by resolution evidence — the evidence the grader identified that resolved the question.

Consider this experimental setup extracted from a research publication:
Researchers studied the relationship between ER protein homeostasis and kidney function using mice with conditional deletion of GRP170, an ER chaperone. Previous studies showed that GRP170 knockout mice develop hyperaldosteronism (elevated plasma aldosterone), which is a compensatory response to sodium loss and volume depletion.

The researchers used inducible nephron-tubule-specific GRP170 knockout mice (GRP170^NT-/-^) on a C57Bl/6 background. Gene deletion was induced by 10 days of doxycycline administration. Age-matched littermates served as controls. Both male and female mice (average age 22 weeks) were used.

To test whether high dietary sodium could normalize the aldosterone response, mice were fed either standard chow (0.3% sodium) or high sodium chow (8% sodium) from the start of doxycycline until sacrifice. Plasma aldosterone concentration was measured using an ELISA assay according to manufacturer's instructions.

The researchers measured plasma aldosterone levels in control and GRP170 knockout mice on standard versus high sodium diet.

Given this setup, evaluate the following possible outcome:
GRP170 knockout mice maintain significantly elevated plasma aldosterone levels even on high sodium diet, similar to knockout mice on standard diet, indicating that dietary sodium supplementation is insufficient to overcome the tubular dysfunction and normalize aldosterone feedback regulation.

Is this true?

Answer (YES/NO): NO